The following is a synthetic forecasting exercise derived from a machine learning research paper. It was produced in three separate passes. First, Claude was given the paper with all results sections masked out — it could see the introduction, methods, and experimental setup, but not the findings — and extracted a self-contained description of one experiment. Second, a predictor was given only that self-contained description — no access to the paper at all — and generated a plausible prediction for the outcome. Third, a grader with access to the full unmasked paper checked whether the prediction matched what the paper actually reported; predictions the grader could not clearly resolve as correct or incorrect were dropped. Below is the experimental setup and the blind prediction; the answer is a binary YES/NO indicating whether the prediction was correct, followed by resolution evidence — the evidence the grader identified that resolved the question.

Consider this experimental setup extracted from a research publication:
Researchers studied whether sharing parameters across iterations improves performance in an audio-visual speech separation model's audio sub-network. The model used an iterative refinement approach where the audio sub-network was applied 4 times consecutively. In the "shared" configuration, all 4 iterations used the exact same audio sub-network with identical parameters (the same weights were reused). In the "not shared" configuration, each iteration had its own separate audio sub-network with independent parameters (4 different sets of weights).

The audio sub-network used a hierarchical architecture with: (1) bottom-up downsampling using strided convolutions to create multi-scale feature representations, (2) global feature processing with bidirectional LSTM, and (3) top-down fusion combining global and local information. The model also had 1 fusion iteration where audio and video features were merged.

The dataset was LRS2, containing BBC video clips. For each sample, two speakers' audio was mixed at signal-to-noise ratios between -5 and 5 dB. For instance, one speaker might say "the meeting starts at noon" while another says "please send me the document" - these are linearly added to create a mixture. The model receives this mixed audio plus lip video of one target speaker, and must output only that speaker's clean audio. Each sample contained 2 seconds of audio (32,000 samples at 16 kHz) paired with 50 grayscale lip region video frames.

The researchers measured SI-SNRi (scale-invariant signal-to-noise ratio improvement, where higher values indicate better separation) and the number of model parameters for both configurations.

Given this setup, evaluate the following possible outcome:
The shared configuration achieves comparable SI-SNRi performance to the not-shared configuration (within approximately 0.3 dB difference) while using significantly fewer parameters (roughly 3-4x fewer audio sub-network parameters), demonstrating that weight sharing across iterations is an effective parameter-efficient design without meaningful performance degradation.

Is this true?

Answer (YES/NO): NO